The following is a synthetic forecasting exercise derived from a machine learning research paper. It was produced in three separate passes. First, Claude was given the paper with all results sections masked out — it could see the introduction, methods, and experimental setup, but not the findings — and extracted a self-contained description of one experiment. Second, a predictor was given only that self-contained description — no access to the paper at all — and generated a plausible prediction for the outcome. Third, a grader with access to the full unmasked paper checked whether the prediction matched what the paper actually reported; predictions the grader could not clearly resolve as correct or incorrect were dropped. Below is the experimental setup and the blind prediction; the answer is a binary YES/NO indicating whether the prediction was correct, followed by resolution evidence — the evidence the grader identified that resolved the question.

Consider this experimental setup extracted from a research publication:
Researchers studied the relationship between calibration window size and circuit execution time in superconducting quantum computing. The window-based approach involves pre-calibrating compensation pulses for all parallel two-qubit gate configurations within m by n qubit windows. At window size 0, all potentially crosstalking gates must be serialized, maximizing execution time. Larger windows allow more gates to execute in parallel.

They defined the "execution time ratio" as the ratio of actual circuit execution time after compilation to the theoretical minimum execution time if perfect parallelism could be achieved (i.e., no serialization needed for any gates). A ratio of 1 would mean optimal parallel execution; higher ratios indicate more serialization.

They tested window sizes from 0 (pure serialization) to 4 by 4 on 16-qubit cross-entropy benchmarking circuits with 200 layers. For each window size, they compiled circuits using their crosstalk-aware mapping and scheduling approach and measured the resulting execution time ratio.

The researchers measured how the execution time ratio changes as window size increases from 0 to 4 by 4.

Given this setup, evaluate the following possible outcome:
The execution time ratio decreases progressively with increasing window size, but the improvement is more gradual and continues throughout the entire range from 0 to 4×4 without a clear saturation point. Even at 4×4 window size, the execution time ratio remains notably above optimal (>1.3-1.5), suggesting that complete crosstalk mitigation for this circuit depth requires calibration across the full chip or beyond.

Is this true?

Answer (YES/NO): NO